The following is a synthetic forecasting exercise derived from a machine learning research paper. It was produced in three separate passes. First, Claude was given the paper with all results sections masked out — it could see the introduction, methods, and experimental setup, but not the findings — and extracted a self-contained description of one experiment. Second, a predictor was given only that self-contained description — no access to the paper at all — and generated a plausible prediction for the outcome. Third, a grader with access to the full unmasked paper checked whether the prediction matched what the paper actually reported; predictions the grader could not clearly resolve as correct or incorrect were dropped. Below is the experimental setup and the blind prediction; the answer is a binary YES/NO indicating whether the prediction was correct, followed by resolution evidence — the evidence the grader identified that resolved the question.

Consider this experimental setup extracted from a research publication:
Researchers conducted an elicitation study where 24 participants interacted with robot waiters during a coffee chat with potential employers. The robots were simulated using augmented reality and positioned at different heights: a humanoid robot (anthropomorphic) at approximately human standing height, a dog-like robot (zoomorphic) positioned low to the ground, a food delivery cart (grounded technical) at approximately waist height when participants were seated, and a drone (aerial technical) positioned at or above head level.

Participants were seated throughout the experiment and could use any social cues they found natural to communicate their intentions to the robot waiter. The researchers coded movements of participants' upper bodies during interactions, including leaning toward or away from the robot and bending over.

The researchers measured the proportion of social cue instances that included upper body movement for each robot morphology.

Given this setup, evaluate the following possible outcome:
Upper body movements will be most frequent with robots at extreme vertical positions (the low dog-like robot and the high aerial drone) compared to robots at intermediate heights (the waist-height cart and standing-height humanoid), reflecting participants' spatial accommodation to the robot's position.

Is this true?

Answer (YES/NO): NO